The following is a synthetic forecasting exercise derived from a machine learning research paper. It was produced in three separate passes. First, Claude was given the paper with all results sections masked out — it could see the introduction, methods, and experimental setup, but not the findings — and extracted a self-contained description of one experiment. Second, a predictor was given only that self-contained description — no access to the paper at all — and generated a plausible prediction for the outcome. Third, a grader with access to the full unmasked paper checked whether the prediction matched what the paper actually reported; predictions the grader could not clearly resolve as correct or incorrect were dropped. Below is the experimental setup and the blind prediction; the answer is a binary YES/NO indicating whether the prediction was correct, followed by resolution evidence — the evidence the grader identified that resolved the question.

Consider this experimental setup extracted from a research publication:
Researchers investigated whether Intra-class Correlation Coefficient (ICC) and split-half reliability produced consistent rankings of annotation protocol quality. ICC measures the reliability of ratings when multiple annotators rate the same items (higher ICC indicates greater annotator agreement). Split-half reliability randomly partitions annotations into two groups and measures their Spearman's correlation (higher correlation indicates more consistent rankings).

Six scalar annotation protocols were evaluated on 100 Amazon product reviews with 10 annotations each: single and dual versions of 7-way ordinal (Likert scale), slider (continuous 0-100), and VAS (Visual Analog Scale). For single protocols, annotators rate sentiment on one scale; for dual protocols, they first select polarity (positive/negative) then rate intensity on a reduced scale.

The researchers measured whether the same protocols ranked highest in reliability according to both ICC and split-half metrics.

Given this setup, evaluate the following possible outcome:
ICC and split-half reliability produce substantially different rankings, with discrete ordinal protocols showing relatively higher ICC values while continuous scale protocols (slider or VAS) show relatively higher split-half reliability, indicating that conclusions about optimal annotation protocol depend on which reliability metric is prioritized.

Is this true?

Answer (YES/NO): NO